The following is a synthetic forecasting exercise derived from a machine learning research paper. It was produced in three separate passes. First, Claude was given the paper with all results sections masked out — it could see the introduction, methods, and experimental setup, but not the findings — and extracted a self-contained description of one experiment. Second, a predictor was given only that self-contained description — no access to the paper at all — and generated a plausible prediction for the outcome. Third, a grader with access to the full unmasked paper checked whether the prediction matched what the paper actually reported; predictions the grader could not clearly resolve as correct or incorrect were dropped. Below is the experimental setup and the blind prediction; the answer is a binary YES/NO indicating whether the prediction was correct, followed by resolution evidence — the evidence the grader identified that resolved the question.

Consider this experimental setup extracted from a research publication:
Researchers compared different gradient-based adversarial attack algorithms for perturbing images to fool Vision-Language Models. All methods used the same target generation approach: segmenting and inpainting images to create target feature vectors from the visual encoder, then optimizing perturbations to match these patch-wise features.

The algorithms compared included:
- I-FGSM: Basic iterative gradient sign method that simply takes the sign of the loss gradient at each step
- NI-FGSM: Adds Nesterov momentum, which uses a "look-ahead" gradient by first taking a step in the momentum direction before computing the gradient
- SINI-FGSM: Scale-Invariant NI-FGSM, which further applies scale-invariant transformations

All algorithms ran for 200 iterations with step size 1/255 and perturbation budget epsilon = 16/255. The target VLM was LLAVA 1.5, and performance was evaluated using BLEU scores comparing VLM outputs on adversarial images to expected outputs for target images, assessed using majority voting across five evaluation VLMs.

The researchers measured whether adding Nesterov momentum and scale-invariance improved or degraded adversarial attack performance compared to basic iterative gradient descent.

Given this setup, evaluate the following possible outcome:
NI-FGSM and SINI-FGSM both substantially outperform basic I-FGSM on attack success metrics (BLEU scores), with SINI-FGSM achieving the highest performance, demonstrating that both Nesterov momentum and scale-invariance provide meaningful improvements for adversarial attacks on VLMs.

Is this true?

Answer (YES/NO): NO